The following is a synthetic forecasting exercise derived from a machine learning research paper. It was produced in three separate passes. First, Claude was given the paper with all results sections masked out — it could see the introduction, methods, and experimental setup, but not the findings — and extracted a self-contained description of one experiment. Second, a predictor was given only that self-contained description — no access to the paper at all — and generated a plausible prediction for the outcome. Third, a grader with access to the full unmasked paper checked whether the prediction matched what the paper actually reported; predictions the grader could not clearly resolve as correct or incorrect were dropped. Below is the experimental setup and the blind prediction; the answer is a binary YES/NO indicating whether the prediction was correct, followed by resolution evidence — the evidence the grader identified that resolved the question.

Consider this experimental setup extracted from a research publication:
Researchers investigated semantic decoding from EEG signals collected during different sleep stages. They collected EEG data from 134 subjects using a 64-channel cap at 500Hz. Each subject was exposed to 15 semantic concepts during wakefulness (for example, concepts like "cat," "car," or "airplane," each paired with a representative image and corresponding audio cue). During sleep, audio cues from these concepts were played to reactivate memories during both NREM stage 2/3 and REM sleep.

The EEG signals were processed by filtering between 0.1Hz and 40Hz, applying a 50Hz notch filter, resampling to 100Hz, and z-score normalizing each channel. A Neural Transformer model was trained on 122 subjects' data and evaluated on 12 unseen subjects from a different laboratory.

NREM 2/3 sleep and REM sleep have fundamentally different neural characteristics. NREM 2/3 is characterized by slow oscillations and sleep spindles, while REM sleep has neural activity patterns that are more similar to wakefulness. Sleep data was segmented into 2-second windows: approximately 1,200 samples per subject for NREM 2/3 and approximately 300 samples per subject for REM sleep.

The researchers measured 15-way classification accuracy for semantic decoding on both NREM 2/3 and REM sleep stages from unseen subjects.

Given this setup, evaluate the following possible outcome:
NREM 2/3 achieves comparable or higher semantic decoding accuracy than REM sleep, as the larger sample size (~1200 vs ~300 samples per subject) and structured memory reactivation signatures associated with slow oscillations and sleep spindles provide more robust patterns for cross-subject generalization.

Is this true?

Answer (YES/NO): YES